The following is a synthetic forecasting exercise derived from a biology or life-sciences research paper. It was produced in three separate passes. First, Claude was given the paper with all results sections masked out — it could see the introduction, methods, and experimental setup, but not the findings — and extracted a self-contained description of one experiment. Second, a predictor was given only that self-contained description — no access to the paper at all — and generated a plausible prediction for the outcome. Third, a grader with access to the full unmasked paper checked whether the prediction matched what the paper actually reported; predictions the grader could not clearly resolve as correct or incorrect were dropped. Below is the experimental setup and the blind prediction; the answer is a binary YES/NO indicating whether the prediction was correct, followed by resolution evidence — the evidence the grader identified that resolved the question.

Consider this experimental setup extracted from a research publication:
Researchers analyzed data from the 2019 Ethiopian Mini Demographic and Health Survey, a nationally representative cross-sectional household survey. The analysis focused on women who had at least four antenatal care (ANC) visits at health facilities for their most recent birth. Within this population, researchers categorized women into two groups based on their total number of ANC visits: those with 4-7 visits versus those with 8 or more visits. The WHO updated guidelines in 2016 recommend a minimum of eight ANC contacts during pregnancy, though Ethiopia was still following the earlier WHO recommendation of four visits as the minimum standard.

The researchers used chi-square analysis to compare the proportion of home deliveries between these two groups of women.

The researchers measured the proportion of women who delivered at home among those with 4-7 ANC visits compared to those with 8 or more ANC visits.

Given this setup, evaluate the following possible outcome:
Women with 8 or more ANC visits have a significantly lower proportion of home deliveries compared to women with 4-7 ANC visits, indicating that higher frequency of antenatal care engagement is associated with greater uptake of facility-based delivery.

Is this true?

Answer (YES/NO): YES